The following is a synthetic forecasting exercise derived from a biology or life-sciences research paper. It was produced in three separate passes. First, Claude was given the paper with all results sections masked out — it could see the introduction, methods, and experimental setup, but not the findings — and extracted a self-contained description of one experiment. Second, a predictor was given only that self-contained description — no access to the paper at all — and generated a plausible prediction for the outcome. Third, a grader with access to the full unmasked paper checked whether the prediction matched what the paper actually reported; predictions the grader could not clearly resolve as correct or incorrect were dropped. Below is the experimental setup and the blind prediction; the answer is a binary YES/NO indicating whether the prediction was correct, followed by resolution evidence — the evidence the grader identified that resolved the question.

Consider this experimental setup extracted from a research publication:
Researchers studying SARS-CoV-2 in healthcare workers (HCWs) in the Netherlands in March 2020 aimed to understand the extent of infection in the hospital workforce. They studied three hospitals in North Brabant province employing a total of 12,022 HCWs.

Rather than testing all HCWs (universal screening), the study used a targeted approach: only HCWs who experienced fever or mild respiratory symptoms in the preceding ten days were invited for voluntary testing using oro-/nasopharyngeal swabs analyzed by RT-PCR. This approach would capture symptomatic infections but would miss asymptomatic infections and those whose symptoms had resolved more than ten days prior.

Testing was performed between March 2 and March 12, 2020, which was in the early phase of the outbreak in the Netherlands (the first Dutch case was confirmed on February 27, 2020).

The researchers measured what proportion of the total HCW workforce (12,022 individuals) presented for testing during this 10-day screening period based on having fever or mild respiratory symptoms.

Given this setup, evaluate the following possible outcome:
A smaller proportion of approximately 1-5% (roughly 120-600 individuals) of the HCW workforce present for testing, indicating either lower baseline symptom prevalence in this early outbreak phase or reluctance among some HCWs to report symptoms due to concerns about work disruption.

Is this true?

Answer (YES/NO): NO